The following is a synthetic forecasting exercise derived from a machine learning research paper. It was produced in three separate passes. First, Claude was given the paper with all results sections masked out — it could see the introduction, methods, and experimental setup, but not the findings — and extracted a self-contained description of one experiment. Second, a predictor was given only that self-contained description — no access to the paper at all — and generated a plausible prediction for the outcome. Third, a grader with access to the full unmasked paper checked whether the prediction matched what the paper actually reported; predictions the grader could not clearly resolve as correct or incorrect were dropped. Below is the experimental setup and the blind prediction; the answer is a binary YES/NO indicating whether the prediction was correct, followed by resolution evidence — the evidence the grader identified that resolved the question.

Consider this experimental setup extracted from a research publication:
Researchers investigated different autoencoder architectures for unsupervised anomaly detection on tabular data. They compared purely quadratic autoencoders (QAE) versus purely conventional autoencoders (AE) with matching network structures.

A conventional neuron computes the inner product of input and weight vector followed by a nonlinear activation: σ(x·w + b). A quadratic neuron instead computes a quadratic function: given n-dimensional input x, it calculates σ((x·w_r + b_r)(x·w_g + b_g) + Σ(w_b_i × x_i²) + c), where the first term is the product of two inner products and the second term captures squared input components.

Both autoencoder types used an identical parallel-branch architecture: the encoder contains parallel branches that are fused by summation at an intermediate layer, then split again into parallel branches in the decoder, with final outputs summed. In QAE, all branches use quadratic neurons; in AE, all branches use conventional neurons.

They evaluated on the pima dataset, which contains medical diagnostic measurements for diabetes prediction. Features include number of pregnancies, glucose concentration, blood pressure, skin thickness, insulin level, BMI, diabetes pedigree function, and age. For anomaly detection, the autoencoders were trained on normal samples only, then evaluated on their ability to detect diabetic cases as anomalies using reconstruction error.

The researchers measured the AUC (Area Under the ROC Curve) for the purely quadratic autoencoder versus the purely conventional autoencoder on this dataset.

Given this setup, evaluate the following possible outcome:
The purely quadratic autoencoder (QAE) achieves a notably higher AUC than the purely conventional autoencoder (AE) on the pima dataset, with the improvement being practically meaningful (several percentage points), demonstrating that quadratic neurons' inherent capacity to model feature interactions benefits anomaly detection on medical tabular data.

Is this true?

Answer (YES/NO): YES